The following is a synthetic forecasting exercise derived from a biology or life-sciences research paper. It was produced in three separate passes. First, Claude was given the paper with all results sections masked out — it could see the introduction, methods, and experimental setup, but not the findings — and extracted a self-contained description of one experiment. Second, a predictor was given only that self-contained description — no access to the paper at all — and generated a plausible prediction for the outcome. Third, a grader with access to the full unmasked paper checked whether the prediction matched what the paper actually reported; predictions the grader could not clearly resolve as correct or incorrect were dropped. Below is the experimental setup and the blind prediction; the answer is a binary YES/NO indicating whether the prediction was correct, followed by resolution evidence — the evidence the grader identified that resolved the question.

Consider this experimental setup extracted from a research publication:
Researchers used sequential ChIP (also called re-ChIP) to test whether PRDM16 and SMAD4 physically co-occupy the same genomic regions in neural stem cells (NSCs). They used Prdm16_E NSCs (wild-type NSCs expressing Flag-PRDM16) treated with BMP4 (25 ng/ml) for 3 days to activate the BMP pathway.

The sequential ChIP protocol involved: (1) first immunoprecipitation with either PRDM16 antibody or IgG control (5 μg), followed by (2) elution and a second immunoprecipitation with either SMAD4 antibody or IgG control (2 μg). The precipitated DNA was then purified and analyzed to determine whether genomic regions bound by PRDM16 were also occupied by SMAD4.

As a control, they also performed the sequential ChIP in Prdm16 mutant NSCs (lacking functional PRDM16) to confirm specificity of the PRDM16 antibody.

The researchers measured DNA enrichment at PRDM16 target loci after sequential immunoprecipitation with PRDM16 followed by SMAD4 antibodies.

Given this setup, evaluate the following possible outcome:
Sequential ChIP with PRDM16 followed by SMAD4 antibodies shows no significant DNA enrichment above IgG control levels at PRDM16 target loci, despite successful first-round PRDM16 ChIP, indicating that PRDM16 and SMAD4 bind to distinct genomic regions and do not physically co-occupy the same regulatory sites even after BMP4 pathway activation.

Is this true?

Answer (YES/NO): NO